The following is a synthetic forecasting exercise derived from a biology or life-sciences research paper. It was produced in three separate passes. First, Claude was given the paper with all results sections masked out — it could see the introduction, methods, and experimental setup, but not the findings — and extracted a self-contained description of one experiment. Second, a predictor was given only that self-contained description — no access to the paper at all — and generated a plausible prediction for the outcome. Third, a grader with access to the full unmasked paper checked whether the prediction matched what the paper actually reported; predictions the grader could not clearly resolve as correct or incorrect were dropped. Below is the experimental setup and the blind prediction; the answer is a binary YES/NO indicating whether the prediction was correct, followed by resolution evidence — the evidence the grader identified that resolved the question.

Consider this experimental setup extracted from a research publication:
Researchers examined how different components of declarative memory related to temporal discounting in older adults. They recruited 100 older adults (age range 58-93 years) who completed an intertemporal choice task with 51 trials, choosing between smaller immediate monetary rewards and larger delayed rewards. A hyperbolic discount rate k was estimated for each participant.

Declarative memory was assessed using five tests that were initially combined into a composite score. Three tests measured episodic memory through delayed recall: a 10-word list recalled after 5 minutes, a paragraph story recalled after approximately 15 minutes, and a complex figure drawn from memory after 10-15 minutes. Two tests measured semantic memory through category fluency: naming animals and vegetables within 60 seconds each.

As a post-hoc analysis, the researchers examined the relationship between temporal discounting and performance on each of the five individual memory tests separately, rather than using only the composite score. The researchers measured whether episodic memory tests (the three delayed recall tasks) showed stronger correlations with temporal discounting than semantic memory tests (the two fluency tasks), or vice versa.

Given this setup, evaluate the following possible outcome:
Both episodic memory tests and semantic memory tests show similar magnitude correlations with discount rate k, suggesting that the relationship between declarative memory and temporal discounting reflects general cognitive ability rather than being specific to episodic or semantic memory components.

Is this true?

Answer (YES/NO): NO